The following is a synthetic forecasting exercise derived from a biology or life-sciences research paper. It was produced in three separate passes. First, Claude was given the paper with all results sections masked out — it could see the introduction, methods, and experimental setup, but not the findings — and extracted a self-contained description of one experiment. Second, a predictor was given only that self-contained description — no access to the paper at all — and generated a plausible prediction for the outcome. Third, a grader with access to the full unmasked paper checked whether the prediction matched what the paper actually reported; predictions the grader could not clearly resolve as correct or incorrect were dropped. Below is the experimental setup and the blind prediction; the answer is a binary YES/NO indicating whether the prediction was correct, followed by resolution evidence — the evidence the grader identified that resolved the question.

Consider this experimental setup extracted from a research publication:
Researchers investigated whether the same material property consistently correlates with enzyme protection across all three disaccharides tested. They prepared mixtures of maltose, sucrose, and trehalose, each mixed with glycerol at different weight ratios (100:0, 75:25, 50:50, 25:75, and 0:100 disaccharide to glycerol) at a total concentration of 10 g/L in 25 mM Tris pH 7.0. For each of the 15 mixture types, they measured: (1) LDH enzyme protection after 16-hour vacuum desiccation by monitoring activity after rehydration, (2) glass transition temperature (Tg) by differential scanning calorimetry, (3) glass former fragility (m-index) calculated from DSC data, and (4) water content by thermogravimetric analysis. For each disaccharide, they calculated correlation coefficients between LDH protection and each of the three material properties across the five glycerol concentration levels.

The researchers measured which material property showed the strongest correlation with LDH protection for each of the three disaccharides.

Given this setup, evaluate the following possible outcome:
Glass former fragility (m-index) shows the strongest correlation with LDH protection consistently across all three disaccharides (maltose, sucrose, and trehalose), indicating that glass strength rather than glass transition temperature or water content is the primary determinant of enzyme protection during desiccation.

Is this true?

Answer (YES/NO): NO